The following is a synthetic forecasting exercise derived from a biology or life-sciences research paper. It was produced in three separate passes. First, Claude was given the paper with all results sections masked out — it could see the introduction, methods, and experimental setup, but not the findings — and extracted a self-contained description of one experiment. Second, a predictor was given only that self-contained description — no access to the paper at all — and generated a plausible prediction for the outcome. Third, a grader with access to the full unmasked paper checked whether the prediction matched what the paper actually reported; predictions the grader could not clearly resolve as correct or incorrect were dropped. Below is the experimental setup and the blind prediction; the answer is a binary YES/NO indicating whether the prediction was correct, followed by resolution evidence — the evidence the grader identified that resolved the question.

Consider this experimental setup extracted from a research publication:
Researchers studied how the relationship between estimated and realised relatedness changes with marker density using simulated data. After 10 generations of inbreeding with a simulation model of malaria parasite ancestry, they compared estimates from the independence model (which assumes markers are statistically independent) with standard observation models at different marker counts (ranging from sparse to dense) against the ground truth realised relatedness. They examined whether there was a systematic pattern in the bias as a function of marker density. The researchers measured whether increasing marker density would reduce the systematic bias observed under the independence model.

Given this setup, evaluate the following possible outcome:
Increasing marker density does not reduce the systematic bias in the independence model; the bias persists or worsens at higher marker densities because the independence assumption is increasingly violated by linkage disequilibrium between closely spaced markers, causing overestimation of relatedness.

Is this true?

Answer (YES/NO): NO